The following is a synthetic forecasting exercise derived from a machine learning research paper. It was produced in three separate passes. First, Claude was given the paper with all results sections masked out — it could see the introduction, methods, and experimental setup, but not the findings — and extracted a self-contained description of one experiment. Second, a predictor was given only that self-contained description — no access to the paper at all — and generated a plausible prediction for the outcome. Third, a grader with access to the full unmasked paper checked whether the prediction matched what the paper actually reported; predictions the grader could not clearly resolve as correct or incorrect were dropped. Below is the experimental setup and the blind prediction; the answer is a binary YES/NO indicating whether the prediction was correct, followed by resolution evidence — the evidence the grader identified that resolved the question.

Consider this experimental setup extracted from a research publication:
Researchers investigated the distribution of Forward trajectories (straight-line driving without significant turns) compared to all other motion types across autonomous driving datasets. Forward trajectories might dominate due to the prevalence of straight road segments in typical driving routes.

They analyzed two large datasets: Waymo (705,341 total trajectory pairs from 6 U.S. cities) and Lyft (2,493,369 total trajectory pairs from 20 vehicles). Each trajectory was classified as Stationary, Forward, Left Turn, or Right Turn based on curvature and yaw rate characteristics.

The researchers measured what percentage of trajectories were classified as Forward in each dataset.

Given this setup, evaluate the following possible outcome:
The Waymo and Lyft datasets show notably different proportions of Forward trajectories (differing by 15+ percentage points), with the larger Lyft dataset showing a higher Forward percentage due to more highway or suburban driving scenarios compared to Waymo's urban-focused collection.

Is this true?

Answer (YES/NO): NO